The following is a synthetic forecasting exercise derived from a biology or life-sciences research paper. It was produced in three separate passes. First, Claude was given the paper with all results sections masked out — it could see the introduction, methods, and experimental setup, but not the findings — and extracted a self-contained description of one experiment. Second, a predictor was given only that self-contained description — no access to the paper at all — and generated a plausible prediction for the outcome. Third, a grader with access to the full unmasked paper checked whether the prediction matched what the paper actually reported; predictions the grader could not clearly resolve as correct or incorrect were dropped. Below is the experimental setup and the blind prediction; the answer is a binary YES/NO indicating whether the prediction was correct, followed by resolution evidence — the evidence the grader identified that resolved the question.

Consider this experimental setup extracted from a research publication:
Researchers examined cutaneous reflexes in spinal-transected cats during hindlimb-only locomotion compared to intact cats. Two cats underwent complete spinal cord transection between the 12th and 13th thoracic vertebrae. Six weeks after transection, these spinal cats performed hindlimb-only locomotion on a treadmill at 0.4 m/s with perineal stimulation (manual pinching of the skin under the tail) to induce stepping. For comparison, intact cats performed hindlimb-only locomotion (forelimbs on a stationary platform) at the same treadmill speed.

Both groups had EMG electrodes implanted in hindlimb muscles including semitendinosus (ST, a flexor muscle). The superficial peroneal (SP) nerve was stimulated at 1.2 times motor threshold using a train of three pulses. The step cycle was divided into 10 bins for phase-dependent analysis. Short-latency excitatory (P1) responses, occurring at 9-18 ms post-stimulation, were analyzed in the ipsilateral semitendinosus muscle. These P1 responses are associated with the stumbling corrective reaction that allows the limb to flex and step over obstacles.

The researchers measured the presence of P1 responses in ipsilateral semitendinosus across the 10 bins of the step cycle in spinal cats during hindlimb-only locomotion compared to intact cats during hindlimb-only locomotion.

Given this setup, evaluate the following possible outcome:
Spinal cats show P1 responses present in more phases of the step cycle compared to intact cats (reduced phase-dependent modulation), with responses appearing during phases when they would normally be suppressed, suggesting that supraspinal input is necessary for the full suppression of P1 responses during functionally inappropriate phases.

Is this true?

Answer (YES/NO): NO